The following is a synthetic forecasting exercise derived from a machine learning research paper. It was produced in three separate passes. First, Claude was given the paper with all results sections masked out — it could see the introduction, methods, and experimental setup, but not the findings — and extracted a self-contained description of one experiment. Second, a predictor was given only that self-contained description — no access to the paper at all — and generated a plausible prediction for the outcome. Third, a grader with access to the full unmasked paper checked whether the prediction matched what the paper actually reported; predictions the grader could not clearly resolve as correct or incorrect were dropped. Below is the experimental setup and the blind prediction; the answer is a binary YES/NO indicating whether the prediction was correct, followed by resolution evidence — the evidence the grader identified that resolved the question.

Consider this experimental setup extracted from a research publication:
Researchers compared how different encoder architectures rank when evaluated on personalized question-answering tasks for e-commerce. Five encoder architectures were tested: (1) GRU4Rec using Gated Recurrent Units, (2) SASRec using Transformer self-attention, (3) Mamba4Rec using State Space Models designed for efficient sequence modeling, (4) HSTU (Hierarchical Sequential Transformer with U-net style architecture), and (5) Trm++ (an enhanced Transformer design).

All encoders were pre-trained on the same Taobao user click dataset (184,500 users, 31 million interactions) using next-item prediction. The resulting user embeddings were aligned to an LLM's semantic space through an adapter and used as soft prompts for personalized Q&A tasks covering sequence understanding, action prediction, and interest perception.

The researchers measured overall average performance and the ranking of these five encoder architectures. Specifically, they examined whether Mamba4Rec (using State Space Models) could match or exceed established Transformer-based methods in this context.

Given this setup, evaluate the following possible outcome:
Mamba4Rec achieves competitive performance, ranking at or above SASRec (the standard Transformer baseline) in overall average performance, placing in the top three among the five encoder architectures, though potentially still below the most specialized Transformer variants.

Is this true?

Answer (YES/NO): NO